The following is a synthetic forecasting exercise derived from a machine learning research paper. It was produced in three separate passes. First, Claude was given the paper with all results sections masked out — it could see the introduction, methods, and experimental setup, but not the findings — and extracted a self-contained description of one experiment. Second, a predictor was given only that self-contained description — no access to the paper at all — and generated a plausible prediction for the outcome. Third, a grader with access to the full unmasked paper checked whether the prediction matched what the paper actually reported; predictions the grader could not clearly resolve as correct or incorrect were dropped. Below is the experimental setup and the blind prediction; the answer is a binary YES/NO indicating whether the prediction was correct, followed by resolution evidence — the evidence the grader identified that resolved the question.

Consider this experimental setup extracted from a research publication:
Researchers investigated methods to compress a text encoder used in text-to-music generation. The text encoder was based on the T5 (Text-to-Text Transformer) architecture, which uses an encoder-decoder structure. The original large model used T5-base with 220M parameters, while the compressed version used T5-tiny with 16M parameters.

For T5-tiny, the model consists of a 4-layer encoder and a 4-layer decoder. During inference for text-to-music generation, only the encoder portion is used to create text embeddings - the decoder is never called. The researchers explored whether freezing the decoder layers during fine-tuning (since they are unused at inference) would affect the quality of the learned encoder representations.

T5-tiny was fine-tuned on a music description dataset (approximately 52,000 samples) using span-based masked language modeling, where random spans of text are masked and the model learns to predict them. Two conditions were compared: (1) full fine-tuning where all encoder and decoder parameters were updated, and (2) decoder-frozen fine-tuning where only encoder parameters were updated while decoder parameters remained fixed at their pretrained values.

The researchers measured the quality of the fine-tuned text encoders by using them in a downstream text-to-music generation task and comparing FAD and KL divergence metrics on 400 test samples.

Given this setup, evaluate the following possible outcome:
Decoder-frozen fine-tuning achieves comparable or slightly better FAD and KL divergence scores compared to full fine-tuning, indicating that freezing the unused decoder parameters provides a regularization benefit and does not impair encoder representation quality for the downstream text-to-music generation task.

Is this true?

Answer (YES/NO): NO